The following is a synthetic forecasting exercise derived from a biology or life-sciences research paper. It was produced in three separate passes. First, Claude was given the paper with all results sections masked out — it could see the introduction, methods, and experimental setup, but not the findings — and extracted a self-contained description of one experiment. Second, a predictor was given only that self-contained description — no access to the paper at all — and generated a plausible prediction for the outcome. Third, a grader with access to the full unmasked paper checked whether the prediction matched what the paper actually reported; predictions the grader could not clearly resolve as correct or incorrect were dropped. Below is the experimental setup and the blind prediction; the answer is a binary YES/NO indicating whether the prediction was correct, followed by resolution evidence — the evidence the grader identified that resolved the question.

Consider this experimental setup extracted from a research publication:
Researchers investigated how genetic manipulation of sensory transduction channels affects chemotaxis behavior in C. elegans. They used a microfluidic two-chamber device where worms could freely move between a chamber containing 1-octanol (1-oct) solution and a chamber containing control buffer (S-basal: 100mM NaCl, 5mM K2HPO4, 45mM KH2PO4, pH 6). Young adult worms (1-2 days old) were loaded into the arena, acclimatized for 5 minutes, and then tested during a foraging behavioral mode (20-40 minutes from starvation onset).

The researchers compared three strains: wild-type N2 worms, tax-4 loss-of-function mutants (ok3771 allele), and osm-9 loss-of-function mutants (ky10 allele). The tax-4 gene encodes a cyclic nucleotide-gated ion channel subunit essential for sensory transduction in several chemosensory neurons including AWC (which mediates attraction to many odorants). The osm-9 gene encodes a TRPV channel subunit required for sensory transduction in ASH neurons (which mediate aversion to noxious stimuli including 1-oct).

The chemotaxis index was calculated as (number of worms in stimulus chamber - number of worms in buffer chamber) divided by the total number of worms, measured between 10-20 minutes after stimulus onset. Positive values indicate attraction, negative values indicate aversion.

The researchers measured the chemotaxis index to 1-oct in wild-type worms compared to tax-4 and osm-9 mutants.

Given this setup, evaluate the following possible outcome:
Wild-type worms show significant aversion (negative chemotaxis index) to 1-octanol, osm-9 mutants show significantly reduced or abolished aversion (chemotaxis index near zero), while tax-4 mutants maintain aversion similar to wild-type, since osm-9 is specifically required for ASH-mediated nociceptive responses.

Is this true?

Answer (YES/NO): NO